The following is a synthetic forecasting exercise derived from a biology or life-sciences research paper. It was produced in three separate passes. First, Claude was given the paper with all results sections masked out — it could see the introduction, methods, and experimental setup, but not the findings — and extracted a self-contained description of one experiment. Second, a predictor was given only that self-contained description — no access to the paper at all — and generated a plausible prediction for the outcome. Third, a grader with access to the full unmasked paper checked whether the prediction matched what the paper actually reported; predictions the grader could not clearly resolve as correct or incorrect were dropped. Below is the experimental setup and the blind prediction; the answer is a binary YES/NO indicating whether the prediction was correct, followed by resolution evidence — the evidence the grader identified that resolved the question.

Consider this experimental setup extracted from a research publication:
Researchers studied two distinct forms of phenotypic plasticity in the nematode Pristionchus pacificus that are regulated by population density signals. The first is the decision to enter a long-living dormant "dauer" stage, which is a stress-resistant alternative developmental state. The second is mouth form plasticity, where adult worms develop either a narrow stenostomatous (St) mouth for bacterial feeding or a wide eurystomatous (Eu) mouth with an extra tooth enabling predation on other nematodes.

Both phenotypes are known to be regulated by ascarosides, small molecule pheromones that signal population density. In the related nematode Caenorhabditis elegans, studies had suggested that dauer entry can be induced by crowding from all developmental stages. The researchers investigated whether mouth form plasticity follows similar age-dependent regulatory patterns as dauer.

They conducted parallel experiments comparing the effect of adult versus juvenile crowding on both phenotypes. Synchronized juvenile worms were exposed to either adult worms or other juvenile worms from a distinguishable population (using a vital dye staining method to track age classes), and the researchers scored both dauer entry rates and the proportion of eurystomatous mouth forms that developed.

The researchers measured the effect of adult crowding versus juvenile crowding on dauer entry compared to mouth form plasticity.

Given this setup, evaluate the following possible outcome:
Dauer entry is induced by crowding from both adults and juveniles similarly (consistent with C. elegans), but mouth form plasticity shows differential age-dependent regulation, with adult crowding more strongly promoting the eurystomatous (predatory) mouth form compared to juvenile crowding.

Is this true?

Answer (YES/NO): YES